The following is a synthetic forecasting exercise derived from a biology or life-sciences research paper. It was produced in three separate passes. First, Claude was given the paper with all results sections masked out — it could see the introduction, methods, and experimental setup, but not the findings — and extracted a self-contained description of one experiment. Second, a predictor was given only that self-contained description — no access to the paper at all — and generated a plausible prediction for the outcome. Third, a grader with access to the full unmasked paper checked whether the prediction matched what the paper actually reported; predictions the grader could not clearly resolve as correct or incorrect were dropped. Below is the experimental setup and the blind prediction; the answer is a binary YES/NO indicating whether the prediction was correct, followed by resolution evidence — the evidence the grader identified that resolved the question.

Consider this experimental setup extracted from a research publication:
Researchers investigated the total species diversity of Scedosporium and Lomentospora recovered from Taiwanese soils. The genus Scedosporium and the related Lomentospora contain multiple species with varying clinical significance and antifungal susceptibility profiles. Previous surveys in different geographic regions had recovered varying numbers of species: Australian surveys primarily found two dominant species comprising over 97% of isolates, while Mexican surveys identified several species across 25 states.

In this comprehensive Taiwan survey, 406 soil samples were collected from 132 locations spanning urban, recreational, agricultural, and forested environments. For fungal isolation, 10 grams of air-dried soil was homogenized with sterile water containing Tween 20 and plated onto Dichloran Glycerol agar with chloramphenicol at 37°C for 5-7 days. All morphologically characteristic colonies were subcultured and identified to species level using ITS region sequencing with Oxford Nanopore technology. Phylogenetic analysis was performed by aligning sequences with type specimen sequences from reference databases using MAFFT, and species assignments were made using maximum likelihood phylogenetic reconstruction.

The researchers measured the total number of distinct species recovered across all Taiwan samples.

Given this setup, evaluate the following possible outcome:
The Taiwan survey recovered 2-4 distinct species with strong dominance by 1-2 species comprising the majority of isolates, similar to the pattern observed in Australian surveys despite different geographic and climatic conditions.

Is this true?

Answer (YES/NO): NO